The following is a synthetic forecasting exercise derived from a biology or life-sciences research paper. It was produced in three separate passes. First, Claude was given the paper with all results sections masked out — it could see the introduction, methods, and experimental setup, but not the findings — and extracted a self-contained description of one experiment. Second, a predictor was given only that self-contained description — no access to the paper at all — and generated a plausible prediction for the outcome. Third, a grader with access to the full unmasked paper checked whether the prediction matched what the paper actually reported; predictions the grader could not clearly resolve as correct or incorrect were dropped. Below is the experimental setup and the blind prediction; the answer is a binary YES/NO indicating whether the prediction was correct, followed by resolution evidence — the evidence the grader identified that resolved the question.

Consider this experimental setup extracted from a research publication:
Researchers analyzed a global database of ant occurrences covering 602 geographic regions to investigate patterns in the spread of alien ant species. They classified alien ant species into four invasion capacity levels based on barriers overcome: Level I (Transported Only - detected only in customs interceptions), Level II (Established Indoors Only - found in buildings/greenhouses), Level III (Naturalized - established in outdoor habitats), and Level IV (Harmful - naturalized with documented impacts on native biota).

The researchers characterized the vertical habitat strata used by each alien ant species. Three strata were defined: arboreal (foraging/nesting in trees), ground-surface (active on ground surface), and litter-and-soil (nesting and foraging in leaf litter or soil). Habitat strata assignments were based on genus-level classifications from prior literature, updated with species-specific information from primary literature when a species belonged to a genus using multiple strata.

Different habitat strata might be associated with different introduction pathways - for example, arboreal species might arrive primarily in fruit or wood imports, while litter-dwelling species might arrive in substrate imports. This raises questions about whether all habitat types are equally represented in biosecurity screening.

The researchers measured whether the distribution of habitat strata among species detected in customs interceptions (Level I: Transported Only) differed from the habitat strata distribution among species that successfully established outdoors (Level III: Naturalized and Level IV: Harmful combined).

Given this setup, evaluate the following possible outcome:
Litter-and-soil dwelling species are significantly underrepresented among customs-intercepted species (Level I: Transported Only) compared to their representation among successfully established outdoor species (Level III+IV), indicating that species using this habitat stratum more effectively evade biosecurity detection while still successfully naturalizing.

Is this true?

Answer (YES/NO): YES